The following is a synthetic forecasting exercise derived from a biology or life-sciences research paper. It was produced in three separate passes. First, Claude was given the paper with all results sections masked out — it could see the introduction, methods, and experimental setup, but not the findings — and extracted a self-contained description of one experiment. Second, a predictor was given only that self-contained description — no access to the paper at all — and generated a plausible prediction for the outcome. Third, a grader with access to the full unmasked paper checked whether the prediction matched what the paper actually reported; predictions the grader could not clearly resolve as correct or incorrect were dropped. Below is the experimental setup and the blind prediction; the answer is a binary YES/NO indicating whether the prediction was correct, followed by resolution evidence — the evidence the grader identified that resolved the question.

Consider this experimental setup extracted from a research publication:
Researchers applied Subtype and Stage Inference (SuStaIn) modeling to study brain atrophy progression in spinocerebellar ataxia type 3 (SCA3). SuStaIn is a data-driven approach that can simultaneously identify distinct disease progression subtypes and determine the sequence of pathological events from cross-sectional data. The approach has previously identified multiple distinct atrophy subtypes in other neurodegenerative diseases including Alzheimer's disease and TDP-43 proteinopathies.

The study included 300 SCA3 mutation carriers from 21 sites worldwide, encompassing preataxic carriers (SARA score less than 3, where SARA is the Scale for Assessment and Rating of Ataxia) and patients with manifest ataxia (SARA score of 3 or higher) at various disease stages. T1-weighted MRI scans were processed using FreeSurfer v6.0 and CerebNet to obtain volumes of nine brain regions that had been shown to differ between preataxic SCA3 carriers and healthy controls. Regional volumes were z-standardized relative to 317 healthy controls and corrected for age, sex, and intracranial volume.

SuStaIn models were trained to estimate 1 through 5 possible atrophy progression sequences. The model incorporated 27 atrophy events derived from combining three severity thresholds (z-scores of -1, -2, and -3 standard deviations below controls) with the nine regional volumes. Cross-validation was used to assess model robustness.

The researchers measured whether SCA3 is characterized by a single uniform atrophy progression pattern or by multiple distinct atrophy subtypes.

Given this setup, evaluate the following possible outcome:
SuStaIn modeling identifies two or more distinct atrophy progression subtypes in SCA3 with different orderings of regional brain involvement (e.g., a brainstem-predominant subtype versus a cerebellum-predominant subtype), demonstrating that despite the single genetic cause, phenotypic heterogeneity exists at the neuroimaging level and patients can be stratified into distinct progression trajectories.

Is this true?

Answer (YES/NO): NO